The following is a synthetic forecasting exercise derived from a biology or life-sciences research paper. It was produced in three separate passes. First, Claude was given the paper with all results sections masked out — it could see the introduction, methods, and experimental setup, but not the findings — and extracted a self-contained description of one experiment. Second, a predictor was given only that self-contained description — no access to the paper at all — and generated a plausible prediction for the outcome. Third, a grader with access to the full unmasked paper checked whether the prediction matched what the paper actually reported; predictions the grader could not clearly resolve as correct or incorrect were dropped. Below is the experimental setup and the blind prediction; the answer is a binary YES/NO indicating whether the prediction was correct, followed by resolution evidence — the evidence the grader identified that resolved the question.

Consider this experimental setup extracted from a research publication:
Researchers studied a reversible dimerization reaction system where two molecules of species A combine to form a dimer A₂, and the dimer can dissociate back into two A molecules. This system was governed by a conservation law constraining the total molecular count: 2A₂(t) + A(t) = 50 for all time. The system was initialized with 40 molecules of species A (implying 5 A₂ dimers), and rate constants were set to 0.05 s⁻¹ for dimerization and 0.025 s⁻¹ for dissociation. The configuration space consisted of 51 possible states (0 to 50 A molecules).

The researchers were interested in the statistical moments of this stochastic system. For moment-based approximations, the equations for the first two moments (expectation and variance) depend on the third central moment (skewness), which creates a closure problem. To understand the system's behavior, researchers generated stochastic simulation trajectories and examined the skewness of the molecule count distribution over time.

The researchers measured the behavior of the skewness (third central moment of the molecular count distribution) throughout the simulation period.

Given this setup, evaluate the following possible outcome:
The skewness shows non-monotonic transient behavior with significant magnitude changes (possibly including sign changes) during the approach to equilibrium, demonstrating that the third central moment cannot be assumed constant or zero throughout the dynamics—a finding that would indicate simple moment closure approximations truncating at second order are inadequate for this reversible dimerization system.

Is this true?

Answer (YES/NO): NO